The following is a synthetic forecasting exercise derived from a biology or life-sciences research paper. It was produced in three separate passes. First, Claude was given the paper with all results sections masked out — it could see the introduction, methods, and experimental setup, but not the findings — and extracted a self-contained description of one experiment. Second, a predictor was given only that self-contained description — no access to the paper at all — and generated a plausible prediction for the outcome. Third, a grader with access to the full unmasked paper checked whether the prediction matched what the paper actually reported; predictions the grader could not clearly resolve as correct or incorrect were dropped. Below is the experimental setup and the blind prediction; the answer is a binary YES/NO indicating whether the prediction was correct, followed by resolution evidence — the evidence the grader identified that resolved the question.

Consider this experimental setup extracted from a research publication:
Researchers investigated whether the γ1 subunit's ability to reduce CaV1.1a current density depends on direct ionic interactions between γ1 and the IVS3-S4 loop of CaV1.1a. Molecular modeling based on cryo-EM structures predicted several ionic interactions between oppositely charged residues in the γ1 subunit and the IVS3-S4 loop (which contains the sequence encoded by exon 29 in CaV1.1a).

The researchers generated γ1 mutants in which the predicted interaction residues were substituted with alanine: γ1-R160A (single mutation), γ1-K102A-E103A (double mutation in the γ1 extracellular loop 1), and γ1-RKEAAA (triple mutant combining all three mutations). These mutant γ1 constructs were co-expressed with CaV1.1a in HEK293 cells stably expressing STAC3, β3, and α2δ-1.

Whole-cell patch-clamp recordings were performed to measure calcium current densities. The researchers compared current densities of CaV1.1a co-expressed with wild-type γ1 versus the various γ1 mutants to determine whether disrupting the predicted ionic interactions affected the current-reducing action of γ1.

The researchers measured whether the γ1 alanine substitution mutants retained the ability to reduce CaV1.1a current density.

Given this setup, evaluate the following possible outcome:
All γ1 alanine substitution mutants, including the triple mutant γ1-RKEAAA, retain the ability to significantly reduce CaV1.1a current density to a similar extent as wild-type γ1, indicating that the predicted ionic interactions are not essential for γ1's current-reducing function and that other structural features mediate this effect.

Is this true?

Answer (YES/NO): YES